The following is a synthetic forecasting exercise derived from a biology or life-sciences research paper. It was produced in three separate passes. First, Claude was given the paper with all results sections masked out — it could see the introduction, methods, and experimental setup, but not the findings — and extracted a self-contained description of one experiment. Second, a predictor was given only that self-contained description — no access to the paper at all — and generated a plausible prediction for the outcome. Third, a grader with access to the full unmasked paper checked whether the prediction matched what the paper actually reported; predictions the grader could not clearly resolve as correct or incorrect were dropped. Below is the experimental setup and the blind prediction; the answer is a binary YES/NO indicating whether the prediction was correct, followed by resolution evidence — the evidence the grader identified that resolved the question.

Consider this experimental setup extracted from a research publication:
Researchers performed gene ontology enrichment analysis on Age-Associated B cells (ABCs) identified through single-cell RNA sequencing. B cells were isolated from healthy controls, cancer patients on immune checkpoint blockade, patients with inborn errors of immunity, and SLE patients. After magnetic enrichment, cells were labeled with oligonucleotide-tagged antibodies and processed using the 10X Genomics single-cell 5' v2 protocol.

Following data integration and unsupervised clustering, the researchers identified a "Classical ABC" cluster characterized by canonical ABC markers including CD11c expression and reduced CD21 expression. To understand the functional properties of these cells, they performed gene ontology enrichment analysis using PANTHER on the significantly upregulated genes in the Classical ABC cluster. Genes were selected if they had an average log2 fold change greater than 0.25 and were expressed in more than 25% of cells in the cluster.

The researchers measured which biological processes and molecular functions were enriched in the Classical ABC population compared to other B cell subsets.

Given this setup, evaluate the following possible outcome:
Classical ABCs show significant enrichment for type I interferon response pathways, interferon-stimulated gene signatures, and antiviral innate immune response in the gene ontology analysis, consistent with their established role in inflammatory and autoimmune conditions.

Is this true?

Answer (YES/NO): NO